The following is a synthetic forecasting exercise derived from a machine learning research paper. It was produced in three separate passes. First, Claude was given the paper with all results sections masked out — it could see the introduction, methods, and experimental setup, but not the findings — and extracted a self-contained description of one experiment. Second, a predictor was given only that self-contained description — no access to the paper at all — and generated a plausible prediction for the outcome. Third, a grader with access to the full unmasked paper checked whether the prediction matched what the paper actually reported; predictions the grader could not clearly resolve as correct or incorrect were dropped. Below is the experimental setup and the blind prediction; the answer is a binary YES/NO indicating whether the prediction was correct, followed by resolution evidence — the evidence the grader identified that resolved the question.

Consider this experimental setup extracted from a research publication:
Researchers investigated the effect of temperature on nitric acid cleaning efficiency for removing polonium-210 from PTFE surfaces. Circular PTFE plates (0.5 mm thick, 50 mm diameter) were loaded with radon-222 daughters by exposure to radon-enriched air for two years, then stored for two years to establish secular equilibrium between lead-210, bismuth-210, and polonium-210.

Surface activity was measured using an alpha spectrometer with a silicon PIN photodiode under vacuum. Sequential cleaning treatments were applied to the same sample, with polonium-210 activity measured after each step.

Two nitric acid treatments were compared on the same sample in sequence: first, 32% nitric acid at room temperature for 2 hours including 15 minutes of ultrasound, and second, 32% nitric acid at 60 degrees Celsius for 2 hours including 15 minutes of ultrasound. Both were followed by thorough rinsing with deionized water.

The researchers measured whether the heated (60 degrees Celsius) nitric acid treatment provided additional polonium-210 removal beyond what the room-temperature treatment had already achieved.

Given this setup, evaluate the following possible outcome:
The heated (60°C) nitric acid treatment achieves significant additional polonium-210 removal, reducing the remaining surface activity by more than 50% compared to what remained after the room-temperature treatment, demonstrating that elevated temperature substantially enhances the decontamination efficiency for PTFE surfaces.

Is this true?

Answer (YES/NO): NO